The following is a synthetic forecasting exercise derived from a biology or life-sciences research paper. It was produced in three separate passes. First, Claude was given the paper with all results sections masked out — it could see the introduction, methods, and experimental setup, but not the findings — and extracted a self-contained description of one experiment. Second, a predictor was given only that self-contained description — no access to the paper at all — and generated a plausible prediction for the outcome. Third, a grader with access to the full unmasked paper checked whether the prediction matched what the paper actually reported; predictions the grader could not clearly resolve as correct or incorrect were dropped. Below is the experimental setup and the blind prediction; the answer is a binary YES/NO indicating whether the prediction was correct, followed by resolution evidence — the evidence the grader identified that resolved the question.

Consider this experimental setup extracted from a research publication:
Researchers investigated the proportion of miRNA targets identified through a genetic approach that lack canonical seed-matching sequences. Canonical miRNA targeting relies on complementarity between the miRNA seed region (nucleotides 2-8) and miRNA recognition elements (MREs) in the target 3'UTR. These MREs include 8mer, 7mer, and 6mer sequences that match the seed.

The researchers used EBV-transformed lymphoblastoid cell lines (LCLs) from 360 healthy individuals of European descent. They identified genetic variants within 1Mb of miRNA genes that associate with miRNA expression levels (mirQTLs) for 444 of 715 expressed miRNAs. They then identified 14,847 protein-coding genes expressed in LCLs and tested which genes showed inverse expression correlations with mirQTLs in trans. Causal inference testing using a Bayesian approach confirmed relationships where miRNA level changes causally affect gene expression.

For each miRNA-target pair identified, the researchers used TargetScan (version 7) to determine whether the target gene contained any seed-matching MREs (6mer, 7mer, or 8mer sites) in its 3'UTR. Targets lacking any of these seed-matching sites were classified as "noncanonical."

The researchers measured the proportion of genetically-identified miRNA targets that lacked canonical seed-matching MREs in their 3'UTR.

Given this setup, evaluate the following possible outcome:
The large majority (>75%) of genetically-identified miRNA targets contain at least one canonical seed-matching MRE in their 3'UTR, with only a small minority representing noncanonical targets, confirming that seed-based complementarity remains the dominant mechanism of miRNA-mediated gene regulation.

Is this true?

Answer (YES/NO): NO